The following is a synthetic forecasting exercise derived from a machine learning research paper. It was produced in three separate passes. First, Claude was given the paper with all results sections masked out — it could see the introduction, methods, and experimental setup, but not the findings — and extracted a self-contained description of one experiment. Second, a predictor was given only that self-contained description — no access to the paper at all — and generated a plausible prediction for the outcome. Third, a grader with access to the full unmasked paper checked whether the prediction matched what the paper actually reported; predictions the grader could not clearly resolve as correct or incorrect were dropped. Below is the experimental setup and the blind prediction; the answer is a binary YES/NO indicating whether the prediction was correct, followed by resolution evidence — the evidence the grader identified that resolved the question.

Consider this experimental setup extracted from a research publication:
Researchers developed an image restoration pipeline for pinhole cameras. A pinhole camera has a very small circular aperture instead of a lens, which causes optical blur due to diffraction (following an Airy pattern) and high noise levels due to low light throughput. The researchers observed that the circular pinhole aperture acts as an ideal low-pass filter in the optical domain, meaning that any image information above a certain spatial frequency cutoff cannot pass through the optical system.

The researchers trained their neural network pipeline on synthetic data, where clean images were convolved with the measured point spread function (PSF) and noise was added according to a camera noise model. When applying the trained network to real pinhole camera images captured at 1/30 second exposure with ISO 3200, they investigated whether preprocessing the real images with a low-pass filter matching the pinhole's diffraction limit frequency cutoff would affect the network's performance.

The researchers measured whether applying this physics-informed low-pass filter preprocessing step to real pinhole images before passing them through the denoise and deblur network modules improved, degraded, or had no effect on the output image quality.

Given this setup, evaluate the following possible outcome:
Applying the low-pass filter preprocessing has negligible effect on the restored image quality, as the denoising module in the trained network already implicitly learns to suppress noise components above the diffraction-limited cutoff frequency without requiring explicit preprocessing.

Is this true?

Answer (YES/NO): NO